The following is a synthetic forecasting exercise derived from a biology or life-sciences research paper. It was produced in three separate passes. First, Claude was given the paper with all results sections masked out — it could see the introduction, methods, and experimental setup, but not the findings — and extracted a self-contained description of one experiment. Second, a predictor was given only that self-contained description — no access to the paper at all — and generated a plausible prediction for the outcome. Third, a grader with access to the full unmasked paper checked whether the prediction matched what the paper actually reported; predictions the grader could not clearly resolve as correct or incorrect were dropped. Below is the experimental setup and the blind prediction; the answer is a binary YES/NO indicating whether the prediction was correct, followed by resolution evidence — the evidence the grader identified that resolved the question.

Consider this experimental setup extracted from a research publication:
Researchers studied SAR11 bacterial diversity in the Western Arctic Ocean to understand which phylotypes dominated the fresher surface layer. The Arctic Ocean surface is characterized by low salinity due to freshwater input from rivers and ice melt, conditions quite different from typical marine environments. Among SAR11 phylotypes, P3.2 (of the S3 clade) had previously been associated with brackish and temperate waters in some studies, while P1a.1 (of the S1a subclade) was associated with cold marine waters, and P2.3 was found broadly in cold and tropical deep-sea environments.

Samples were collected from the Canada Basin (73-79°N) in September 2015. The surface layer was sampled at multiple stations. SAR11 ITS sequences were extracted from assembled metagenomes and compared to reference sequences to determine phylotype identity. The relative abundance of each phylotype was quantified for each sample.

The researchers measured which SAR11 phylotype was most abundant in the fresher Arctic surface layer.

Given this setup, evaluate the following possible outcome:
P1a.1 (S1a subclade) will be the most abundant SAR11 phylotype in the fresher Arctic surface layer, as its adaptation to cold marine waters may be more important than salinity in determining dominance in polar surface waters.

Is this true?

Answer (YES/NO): NO